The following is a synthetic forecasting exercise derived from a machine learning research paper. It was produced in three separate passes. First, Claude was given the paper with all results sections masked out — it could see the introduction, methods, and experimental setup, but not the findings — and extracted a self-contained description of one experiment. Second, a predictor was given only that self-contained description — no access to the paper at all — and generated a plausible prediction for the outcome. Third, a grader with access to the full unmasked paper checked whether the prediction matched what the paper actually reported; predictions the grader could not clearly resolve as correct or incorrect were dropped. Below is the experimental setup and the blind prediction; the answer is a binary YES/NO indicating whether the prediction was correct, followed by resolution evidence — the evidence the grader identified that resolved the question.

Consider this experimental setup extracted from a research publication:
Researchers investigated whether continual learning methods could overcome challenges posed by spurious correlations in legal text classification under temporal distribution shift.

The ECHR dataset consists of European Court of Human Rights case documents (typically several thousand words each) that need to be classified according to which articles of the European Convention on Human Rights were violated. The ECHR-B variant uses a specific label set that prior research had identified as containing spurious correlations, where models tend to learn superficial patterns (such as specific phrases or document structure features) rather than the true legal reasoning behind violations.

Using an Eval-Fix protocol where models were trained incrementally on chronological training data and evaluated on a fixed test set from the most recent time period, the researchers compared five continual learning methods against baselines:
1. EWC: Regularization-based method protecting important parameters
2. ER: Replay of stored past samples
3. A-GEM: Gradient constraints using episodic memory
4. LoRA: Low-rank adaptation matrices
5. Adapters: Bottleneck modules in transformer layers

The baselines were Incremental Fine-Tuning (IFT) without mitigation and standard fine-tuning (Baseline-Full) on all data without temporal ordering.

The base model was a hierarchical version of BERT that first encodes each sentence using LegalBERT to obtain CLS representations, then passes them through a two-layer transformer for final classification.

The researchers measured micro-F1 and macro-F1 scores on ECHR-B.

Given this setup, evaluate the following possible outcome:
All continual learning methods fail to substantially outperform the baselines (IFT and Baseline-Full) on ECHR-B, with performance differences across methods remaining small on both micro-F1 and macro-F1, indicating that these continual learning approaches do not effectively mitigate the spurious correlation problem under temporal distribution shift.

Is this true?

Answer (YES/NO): YES